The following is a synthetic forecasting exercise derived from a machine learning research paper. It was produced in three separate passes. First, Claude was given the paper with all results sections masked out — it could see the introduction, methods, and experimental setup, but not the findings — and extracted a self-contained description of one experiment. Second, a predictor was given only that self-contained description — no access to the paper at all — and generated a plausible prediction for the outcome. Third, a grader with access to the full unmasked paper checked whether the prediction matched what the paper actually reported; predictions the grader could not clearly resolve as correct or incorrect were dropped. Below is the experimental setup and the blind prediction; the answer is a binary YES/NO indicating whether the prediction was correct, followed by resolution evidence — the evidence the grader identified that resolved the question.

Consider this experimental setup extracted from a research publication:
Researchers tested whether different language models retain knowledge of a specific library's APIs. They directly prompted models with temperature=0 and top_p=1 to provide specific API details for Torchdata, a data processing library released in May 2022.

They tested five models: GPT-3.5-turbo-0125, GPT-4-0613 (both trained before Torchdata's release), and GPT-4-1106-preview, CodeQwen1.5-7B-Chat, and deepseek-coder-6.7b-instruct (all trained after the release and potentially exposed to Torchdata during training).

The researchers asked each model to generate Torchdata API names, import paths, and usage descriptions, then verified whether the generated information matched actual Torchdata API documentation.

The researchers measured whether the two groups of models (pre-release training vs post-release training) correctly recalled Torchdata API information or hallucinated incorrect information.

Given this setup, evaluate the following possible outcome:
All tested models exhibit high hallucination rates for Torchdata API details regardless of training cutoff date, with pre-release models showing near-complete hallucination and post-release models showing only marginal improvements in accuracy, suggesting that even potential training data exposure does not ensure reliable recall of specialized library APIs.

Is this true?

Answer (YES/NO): NO